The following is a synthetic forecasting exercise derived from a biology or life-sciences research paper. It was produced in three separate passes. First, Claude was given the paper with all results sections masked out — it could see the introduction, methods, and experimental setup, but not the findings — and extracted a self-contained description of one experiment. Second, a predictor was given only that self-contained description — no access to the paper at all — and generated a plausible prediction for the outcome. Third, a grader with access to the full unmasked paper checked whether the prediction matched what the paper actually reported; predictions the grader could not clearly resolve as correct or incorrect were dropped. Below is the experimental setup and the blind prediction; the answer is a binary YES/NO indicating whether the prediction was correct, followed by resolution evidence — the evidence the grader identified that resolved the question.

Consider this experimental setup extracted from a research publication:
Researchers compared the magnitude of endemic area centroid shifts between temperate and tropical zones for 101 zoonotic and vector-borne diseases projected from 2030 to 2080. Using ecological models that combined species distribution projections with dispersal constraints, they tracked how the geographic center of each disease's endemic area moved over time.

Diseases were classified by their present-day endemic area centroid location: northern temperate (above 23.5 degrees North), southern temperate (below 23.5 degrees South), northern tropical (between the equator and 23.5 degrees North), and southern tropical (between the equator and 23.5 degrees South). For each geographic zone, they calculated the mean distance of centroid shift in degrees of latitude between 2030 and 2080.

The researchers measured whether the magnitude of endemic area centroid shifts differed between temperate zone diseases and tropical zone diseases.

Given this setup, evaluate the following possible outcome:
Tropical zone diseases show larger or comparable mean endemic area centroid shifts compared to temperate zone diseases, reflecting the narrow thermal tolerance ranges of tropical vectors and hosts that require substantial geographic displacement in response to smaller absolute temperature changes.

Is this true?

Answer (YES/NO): NO